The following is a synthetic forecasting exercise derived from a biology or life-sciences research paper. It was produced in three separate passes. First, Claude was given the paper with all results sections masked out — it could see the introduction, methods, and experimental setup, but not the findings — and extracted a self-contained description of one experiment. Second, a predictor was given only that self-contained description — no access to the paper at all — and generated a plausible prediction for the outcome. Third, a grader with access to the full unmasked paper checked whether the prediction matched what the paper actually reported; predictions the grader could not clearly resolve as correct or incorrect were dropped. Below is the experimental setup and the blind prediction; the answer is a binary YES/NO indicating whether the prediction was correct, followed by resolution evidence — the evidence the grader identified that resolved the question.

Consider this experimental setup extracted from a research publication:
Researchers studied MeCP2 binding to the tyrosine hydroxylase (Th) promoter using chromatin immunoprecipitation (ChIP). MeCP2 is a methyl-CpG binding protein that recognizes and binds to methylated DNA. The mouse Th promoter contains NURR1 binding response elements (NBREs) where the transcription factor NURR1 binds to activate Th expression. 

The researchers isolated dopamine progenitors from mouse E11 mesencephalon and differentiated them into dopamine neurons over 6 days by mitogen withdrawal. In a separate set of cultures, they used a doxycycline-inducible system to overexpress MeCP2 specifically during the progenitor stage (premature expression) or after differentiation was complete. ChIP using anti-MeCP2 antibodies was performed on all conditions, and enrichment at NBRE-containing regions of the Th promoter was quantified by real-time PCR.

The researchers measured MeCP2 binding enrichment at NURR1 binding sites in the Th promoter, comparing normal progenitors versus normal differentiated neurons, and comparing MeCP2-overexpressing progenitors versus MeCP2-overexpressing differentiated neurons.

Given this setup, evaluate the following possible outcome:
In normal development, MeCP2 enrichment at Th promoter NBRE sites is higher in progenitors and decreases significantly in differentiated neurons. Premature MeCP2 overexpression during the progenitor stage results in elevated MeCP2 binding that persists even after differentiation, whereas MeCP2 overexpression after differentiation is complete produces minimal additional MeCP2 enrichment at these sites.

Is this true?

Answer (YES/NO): NO